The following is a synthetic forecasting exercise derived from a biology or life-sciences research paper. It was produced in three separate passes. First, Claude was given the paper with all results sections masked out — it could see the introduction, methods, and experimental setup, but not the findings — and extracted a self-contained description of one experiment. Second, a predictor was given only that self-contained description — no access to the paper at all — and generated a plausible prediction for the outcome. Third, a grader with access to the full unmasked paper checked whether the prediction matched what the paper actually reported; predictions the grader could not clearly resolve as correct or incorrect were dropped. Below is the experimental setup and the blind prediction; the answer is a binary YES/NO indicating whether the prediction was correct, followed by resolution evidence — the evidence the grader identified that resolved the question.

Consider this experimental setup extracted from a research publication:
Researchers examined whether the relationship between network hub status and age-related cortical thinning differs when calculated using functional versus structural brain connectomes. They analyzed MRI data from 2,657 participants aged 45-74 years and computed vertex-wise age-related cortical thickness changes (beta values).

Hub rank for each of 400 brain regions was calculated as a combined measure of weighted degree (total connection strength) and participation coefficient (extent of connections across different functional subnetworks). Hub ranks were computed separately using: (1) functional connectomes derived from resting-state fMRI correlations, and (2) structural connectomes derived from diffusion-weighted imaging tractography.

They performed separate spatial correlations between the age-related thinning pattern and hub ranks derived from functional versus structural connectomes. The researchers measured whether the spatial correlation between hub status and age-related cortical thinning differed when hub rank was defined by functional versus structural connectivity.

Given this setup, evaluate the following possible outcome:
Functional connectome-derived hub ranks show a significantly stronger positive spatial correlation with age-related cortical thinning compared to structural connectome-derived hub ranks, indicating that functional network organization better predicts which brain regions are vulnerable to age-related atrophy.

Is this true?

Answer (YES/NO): NO